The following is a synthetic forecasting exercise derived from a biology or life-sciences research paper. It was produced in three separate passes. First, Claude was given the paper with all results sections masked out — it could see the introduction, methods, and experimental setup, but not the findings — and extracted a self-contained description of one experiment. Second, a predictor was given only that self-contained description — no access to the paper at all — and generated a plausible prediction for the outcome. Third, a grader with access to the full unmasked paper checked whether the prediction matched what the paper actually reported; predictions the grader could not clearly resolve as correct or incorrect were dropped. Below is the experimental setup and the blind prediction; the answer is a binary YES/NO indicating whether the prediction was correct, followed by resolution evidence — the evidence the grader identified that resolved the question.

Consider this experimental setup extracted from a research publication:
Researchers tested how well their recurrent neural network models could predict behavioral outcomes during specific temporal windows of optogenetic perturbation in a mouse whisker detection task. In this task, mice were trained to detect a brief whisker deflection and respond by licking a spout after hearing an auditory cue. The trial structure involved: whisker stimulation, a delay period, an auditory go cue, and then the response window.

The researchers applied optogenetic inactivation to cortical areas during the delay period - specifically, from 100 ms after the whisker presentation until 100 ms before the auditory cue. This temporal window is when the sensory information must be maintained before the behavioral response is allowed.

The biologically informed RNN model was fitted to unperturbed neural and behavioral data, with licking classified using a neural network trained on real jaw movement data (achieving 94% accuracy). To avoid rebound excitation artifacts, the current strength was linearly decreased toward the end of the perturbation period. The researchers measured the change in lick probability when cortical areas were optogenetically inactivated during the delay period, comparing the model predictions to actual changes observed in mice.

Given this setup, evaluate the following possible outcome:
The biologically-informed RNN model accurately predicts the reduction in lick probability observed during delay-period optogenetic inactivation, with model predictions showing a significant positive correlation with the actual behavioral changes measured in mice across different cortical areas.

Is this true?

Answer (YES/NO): NO